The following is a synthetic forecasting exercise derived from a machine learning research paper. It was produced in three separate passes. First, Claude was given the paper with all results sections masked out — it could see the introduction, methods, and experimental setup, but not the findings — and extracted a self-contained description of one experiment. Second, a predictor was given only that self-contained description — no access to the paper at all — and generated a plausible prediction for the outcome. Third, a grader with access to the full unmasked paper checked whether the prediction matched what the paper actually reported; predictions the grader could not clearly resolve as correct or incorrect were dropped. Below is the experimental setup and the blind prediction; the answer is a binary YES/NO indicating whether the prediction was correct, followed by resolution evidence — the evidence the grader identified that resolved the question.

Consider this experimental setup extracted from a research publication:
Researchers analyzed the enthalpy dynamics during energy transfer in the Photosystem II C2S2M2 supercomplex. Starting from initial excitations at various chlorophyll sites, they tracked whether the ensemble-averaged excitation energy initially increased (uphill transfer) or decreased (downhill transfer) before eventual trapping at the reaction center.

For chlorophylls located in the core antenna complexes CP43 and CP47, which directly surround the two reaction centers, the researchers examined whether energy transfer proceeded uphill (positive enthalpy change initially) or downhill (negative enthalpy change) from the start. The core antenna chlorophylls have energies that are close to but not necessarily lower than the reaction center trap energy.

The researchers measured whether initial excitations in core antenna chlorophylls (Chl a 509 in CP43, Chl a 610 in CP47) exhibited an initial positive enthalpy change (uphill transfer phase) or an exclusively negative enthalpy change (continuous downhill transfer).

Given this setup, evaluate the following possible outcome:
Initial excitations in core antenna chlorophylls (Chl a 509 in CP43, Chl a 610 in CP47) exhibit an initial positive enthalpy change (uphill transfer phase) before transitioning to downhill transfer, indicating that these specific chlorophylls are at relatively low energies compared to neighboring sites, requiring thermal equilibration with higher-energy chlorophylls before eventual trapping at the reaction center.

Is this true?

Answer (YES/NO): YES